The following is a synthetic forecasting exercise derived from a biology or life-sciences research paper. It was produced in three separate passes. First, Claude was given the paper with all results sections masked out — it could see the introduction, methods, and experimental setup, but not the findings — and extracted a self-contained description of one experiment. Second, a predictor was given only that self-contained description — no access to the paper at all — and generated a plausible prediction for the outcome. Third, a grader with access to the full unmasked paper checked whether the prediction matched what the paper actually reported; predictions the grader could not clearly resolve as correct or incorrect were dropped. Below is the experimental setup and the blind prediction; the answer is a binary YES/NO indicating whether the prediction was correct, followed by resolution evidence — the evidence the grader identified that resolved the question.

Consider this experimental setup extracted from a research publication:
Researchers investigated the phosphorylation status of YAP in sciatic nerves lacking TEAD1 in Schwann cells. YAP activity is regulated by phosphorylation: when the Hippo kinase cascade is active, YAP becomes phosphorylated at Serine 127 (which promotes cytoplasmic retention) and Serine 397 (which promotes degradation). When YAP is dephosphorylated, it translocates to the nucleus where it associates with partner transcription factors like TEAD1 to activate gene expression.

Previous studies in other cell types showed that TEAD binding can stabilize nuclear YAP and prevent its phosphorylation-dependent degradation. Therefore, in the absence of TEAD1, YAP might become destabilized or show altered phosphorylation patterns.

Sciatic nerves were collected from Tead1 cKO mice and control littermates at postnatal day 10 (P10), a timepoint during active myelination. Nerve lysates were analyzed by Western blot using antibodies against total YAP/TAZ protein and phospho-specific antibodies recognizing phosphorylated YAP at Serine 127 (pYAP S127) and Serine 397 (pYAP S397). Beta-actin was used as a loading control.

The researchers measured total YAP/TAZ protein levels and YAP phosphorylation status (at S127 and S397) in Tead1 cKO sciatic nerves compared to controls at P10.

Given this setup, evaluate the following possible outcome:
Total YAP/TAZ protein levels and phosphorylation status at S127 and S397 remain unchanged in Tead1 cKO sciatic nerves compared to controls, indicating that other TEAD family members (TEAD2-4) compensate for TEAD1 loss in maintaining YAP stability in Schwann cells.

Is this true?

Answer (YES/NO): NO